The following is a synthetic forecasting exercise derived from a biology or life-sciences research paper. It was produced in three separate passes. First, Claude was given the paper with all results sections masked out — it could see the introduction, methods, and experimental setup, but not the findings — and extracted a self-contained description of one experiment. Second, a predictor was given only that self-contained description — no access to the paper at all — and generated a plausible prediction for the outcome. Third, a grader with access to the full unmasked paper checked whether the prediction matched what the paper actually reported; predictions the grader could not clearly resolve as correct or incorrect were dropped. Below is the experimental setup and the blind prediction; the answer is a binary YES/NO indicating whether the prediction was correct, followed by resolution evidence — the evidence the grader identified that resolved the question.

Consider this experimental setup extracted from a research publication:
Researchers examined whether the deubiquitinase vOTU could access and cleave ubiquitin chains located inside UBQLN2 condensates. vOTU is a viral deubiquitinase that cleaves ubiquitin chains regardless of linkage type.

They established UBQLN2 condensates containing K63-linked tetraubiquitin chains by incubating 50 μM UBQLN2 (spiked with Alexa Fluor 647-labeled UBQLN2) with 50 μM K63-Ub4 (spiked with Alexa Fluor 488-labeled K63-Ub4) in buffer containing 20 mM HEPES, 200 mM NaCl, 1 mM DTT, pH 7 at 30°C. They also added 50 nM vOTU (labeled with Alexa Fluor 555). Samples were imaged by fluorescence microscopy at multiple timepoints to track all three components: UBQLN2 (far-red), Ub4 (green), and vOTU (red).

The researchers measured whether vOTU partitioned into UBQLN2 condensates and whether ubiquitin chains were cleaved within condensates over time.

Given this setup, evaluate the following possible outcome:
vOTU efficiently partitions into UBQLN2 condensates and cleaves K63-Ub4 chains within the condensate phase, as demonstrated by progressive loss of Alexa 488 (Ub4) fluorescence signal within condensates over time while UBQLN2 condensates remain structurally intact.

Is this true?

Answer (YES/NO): NO